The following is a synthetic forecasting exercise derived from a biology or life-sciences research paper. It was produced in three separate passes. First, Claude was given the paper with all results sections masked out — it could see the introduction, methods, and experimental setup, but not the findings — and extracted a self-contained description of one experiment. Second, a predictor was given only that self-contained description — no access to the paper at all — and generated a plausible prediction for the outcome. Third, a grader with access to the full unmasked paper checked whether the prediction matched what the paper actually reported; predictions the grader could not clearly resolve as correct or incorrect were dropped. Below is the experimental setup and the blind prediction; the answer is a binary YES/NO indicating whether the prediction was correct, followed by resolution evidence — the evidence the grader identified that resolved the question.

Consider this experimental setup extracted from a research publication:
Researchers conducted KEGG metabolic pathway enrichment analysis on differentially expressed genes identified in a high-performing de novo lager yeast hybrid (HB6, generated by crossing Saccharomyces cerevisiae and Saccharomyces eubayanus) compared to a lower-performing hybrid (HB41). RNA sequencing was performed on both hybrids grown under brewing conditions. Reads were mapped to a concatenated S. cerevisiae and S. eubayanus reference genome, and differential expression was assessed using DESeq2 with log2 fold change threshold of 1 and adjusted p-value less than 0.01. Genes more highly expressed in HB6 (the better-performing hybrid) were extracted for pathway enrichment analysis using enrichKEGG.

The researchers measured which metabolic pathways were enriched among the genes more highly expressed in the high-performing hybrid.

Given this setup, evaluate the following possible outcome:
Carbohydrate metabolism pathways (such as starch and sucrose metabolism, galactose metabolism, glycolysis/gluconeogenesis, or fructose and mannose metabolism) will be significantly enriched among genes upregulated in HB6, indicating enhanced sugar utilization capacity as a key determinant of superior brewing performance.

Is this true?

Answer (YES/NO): NO